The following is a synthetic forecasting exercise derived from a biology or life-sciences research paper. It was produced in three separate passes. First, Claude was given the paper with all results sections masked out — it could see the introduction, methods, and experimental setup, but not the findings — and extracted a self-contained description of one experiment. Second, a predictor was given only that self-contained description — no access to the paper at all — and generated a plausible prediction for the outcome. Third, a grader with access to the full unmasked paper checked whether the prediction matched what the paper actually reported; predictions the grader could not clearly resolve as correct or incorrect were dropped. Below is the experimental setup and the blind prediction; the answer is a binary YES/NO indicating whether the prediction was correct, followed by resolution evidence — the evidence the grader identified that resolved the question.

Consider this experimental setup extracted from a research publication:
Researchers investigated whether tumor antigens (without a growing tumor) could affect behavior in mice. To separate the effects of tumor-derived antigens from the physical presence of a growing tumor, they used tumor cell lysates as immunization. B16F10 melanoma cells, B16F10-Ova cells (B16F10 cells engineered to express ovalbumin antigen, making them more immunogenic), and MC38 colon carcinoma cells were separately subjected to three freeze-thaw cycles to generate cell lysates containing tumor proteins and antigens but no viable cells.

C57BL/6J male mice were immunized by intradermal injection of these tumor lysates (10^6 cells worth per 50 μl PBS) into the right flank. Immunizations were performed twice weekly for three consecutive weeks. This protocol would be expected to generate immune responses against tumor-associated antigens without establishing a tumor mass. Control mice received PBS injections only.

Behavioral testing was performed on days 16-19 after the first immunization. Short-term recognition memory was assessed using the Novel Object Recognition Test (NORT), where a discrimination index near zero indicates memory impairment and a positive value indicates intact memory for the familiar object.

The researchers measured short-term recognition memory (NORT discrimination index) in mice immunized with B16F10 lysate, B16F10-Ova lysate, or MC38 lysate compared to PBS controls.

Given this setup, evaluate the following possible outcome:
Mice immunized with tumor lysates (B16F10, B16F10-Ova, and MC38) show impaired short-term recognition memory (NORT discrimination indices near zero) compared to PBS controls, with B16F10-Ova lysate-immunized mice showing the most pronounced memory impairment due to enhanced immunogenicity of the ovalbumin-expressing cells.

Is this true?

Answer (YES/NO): NO